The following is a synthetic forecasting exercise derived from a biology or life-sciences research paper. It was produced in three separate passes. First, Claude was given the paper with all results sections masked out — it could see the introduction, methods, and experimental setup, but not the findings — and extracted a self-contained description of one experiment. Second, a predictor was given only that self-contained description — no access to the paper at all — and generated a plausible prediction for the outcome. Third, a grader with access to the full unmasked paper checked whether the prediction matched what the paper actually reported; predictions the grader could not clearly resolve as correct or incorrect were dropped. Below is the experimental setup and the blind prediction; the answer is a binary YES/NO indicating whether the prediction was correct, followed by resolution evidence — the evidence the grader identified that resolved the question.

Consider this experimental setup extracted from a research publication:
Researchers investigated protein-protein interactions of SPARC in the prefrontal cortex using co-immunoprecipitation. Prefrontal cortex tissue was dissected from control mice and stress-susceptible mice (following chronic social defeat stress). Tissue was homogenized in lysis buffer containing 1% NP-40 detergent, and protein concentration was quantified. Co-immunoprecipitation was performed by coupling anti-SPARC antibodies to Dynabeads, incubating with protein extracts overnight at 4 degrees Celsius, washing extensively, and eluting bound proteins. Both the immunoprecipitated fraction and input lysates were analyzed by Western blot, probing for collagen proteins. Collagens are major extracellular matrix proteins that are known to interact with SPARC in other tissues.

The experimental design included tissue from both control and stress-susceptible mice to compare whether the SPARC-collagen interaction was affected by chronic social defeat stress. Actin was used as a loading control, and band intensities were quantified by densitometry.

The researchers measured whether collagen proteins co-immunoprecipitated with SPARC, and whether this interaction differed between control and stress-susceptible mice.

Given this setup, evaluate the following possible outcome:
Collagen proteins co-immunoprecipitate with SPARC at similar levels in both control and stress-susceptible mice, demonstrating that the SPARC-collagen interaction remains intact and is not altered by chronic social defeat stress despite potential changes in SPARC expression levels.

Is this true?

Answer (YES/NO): NO